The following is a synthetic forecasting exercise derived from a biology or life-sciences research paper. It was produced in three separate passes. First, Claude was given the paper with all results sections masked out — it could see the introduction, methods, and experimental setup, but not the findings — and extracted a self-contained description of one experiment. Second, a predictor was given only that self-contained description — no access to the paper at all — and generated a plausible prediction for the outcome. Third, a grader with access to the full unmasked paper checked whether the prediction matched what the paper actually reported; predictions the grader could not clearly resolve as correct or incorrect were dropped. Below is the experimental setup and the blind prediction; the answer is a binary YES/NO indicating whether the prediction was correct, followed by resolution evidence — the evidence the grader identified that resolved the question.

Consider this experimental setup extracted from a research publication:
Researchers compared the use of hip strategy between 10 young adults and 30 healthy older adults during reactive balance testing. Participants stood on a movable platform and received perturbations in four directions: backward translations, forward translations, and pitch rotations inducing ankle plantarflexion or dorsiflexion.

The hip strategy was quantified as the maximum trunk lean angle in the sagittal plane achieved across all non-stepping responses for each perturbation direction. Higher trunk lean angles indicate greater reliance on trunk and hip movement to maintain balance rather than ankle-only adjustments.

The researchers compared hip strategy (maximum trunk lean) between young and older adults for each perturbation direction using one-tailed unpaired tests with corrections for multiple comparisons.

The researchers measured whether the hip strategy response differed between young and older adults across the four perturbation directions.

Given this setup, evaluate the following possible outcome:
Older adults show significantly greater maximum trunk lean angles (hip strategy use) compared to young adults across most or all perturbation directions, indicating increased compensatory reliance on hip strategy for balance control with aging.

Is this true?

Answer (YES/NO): NO